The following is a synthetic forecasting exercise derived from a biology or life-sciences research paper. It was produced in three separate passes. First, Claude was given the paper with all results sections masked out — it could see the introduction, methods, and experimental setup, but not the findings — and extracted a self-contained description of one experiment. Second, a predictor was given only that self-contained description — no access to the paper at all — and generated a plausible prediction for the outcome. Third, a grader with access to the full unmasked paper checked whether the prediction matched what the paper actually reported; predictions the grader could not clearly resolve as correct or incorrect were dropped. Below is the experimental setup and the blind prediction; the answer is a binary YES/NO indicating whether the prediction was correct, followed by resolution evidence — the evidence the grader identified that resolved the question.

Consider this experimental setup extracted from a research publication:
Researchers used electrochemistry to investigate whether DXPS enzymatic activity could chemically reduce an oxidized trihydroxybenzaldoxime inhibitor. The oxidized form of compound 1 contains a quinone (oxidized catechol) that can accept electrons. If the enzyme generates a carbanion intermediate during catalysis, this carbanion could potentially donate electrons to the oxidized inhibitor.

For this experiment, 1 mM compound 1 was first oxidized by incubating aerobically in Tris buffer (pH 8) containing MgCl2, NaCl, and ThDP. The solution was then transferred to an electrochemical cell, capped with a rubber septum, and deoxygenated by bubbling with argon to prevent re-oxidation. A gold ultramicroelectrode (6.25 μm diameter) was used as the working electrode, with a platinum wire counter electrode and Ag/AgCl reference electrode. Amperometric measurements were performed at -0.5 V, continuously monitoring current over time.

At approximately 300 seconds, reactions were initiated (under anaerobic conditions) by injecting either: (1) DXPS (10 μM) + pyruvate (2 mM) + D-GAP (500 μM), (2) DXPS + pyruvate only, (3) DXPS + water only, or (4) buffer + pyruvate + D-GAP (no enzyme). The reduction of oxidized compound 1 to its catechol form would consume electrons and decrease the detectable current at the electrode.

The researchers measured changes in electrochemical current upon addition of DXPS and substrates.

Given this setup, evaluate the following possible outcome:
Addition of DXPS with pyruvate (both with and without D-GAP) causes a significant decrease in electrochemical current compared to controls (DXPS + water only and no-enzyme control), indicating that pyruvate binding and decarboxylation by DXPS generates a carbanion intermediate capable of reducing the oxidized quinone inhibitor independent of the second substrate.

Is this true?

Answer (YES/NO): YES